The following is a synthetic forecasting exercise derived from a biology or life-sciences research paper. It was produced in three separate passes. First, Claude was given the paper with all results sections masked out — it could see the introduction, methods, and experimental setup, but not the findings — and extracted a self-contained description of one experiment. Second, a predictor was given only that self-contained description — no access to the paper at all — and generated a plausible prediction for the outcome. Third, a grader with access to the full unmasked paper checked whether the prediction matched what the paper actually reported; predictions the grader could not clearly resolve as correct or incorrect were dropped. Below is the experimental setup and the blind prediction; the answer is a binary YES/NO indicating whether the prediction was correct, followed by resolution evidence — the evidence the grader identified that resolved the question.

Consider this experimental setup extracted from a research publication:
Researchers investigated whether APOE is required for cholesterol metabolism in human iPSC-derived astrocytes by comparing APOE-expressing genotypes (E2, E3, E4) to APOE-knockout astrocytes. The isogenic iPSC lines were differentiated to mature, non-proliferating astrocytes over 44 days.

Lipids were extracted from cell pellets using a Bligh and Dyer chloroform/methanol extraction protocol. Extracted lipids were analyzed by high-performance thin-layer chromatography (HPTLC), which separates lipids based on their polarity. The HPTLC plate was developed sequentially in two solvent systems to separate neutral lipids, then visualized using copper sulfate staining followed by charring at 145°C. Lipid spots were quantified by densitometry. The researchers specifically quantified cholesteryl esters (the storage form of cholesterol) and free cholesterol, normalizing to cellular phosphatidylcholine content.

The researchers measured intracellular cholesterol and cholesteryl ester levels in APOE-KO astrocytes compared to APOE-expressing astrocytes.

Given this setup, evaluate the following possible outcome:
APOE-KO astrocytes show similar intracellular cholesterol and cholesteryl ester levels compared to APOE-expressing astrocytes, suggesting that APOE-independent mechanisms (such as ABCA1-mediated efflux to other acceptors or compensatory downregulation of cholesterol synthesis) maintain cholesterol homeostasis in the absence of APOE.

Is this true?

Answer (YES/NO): NO